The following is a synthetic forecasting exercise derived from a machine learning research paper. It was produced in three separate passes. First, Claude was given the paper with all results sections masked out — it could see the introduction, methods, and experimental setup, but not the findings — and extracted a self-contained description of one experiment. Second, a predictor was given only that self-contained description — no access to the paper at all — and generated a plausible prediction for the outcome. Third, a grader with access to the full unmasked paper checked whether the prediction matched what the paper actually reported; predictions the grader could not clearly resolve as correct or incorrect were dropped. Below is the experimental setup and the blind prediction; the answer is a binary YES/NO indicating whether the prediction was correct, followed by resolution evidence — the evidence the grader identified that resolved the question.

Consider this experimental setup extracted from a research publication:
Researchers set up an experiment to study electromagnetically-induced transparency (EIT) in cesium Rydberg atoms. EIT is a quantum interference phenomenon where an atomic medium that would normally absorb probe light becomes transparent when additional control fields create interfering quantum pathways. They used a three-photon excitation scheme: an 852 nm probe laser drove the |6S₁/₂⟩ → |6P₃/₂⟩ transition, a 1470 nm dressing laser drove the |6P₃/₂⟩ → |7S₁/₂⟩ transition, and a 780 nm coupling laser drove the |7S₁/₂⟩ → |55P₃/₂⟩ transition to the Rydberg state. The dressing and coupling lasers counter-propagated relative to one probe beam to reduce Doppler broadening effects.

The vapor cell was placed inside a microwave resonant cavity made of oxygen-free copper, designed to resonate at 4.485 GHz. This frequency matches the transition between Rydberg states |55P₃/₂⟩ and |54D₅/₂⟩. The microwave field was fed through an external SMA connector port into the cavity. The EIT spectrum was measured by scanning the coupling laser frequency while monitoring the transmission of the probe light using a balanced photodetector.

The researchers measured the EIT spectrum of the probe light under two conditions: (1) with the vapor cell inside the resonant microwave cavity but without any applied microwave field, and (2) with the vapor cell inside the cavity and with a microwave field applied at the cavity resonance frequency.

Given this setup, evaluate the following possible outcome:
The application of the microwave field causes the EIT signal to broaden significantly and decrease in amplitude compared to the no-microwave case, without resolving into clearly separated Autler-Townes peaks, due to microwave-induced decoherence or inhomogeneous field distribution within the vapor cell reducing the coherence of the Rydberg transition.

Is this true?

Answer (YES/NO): NO